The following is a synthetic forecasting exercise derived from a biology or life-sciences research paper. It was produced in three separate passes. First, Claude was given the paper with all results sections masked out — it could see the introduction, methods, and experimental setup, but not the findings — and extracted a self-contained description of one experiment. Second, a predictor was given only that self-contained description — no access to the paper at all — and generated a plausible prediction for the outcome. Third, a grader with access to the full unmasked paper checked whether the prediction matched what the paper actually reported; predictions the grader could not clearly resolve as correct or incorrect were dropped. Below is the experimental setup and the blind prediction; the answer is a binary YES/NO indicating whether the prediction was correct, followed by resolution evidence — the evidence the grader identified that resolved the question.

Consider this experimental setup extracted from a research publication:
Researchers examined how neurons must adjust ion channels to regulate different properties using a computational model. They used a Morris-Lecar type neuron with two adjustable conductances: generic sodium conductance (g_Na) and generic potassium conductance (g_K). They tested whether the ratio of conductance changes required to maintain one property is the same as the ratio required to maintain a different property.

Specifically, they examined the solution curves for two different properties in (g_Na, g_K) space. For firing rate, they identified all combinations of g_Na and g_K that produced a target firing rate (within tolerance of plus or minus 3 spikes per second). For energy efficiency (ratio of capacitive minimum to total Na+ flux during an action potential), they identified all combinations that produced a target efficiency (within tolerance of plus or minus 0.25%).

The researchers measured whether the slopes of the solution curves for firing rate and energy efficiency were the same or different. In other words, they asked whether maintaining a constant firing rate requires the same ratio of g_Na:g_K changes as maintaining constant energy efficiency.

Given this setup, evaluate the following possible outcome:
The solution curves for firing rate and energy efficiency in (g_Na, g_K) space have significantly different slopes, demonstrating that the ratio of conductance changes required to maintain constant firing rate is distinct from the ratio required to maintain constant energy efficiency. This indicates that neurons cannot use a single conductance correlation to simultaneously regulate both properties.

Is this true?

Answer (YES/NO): YES